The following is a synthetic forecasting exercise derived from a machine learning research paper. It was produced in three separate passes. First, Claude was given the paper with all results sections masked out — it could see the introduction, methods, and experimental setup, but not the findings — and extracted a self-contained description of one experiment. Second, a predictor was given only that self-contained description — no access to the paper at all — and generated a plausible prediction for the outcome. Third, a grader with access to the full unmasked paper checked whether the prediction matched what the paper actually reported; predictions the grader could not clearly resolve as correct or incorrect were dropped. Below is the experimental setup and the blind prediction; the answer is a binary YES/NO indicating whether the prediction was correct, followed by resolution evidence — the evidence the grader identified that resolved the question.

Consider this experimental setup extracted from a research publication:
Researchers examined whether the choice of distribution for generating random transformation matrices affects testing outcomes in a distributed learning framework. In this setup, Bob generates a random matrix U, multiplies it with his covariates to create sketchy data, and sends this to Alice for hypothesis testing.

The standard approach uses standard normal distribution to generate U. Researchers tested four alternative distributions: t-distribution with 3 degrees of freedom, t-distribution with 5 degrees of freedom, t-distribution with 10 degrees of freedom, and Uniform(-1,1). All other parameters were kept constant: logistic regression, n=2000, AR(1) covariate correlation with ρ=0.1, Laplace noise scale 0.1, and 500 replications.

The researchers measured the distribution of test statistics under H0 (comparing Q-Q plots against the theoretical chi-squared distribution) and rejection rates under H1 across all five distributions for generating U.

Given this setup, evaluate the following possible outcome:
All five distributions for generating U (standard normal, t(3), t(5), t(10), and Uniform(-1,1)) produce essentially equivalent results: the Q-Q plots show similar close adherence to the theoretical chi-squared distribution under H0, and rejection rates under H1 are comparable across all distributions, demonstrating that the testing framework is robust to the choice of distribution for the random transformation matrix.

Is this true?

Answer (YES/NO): YES